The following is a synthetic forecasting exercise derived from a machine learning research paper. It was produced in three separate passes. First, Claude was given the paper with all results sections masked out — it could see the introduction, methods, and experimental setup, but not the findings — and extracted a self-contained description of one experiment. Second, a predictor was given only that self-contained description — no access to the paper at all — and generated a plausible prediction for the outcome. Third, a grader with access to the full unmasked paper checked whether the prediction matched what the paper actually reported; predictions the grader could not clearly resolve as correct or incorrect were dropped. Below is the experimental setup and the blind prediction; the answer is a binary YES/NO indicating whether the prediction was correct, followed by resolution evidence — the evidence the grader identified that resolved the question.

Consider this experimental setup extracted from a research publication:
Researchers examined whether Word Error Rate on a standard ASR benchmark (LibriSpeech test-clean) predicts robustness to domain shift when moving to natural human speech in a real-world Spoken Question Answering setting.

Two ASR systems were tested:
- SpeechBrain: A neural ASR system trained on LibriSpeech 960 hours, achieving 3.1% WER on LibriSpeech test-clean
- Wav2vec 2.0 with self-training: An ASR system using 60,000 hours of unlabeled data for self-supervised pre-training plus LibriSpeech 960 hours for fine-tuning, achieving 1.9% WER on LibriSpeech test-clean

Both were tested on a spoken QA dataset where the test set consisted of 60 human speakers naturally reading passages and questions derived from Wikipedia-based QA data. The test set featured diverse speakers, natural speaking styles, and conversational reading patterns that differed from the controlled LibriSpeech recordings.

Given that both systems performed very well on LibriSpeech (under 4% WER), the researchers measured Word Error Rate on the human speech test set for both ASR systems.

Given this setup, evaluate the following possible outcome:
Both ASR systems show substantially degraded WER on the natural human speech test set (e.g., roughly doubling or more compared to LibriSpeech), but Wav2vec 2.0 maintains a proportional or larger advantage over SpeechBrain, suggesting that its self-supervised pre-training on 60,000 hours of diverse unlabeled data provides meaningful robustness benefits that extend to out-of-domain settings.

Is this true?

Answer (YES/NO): YES